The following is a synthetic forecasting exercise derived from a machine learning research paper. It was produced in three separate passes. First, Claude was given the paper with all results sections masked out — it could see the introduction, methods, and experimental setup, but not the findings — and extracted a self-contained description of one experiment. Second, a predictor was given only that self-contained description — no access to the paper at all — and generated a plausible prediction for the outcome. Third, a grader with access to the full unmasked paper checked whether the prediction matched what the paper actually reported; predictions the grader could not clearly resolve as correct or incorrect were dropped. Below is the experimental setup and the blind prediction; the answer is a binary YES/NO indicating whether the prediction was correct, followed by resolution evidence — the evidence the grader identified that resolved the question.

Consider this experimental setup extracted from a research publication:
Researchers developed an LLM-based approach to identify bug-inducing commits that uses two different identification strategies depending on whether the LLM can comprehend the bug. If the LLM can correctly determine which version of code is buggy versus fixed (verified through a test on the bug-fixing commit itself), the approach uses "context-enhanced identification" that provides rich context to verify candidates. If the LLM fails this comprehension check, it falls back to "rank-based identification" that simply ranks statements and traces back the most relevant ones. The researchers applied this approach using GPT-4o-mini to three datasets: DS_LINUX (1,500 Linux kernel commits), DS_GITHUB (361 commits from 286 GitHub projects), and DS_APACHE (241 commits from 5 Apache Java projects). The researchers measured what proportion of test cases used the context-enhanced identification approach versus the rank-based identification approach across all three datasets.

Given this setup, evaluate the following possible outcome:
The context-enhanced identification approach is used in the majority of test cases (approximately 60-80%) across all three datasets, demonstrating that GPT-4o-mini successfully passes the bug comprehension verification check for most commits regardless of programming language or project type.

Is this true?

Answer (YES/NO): YES